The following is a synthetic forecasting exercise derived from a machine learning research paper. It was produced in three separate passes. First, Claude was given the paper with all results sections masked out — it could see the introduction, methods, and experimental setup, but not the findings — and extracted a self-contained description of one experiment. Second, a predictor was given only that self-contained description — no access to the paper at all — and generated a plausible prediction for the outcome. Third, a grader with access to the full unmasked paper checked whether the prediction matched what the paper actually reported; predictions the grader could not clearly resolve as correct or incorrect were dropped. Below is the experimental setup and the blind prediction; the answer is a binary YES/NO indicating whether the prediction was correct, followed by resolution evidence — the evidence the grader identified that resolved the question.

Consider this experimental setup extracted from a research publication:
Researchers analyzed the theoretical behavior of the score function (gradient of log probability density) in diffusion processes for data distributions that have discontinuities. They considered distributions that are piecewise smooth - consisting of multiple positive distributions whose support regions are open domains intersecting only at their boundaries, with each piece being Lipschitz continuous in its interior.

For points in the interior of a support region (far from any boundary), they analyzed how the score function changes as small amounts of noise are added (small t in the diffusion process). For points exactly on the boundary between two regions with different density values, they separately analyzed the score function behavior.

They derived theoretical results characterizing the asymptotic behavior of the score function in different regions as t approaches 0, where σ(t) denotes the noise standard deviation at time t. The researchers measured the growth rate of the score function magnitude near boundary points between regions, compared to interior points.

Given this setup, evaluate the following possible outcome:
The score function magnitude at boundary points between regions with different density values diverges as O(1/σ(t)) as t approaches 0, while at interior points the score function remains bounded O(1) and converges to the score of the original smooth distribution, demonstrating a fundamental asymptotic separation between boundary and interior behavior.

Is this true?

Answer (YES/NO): YES